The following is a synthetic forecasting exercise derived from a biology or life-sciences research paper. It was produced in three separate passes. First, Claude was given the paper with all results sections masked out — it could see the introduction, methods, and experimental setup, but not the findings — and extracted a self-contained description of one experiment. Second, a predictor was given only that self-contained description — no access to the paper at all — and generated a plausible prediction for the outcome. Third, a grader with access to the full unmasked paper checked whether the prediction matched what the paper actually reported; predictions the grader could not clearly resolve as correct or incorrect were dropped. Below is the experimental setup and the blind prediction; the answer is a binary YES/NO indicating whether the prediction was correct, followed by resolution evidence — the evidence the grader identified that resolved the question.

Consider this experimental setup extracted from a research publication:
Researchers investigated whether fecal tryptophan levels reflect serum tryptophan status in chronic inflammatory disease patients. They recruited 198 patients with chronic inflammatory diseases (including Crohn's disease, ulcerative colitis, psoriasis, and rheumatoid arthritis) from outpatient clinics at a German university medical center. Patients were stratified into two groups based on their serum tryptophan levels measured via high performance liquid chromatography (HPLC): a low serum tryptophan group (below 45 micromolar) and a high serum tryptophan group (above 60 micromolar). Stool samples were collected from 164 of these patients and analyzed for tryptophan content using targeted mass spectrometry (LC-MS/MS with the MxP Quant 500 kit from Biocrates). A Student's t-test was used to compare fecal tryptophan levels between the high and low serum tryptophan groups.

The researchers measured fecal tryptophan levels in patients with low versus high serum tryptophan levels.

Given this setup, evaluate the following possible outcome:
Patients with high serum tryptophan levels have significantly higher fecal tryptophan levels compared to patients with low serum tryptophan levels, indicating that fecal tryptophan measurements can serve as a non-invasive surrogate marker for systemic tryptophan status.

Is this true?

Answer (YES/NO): NO